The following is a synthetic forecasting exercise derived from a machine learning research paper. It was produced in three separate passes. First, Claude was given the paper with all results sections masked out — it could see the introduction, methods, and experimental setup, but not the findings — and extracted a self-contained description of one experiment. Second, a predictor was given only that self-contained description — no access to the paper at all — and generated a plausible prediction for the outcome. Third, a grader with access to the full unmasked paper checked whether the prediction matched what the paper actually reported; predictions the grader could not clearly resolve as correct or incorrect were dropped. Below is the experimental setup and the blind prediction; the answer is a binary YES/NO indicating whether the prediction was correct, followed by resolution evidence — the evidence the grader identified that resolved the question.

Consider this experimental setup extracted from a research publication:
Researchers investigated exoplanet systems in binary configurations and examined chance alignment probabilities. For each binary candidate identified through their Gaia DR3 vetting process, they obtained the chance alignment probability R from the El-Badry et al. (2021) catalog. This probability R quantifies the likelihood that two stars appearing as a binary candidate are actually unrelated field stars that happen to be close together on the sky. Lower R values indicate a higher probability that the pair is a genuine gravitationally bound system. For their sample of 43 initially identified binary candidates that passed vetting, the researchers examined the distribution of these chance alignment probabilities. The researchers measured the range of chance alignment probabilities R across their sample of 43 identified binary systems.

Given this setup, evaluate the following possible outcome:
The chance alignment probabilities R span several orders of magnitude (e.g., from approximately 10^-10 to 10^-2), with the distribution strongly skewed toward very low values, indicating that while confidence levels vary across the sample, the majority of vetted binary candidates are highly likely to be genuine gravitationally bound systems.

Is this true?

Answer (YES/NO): NO